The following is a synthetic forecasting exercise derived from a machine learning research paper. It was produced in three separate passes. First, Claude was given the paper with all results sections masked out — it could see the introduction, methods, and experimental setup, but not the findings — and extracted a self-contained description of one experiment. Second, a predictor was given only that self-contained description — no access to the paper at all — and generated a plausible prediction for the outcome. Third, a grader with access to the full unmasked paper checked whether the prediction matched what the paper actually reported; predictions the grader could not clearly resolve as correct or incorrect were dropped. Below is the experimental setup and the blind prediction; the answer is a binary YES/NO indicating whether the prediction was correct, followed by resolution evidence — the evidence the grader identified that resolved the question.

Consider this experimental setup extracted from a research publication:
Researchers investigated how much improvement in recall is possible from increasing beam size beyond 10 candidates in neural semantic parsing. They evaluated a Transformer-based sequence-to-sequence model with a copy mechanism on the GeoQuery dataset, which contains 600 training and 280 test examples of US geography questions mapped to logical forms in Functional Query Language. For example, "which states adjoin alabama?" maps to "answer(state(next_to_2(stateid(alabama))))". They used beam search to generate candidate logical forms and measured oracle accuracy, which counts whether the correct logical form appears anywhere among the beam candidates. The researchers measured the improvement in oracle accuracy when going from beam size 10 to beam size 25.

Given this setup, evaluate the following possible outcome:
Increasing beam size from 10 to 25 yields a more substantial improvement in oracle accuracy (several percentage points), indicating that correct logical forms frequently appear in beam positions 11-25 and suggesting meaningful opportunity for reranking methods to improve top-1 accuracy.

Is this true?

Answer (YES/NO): NO